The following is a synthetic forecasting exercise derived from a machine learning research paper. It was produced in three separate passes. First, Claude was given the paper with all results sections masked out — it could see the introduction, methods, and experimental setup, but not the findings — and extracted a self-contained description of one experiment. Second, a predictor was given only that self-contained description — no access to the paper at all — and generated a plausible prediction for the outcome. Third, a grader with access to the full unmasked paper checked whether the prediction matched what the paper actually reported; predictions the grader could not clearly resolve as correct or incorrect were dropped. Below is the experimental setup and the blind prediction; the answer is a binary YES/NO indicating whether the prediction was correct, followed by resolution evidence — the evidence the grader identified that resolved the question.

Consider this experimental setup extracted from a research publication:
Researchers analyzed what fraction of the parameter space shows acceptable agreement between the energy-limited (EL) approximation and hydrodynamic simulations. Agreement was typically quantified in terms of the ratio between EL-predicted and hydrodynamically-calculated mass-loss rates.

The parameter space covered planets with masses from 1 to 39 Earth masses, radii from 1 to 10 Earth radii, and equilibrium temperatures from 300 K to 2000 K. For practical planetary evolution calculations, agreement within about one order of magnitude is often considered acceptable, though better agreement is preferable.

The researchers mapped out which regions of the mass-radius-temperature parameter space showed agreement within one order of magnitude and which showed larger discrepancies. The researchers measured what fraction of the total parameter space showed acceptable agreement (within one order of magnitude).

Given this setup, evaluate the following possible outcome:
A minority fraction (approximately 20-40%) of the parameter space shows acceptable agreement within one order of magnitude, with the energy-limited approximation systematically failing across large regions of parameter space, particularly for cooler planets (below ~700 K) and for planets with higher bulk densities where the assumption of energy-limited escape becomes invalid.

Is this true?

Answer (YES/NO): NO